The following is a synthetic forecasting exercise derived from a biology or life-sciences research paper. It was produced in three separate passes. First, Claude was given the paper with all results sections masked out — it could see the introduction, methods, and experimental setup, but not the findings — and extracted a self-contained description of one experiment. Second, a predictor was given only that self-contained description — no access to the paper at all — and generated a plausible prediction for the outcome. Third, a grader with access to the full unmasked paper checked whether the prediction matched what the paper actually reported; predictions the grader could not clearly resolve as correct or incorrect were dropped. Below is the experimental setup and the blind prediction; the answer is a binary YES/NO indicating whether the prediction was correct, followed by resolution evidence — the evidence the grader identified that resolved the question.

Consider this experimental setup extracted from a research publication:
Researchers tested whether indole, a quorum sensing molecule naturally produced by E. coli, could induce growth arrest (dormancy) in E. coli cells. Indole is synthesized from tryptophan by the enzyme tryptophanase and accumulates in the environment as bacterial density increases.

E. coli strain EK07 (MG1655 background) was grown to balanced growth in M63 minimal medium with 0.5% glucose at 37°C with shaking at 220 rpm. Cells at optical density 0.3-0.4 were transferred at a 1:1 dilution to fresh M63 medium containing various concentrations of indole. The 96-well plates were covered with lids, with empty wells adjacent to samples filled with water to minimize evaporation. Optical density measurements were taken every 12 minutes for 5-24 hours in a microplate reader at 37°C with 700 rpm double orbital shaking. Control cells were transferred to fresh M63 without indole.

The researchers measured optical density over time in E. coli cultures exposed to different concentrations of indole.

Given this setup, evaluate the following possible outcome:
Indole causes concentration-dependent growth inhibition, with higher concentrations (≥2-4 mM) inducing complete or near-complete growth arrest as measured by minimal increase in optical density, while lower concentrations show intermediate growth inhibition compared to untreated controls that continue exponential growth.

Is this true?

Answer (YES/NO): NO